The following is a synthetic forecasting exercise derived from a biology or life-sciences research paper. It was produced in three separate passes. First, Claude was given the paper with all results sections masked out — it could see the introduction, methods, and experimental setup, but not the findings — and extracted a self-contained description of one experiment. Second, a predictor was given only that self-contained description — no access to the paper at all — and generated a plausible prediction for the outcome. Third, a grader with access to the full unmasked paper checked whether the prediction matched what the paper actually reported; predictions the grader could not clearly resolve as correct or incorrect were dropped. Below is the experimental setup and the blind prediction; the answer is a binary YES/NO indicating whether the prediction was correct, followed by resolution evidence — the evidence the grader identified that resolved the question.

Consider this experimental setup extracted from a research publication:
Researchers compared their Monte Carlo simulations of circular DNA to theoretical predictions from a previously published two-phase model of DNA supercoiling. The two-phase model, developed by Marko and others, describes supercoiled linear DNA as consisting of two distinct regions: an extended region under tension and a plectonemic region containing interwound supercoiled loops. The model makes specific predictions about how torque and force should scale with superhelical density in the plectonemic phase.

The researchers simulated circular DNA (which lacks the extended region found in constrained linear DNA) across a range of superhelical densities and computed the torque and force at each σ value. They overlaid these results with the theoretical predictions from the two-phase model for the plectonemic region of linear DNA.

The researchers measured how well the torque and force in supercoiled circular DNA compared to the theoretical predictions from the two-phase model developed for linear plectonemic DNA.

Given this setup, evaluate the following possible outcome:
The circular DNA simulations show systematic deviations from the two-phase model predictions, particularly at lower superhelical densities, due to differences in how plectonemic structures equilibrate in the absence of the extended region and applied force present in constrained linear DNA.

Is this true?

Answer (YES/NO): NO